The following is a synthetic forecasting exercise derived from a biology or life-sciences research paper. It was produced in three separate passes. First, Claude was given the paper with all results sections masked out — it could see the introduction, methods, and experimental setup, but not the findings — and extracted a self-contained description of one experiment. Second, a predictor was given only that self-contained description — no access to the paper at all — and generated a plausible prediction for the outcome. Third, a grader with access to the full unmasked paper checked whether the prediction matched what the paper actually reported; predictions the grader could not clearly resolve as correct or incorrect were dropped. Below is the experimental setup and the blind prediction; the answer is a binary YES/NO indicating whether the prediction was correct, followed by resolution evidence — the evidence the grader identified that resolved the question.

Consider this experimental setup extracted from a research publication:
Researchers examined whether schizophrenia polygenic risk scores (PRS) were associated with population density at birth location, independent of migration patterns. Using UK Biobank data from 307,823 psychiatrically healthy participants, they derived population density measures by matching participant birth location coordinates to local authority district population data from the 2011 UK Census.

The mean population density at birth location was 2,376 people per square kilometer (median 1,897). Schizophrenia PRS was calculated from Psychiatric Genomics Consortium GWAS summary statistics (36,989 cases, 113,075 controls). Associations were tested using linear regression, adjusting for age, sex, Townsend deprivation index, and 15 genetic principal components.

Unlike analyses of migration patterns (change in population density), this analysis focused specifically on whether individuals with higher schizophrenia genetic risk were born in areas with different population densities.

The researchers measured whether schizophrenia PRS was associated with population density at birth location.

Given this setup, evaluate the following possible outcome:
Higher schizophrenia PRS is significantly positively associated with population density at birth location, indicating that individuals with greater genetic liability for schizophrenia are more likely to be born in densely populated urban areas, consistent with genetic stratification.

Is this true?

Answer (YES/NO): NO